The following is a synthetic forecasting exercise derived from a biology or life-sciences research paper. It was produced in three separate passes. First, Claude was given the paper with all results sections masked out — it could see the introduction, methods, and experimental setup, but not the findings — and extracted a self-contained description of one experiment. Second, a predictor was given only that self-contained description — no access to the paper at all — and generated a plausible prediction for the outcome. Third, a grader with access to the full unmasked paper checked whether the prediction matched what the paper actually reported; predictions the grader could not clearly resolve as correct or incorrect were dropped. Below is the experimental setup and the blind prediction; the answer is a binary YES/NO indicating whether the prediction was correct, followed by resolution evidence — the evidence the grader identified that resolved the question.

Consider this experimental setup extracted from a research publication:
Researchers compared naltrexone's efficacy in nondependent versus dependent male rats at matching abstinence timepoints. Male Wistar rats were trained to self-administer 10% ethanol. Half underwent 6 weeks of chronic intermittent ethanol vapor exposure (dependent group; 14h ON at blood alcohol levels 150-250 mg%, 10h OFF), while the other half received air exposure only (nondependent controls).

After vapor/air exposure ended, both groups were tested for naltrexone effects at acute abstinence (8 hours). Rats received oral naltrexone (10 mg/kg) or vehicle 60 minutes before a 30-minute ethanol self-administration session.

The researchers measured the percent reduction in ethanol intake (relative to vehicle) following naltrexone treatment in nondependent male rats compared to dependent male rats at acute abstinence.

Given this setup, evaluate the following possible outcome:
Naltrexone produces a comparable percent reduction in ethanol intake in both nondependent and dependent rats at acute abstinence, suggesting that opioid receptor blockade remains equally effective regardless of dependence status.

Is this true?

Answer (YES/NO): NO